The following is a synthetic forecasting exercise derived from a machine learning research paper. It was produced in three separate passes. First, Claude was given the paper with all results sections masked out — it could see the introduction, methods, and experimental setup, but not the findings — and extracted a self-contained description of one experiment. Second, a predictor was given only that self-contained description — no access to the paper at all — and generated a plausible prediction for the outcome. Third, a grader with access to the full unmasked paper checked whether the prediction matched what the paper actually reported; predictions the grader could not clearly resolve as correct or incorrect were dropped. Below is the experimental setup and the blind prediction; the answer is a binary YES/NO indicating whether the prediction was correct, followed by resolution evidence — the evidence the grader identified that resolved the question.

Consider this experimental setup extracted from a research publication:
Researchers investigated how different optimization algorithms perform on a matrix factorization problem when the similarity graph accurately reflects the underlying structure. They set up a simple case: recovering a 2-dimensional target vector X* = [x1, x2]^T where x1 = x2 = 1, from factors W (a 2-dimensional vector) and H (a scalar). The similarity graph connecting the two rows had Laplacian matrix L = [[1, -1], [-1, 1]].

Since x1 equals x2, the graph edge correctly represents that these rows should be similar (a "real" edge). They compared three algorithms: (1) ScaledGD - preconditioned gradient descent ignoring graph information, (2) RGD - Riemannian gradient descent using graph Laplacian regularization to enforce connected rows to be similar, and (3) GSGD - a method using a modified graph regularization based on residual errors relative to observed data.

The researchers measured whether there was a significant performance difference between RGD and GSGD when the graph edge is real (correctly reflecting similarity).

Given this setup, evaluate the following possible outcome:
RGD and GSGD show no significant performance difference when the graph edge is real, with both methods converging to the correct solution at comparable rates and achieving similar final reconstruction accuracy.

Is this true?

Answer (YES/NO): YES